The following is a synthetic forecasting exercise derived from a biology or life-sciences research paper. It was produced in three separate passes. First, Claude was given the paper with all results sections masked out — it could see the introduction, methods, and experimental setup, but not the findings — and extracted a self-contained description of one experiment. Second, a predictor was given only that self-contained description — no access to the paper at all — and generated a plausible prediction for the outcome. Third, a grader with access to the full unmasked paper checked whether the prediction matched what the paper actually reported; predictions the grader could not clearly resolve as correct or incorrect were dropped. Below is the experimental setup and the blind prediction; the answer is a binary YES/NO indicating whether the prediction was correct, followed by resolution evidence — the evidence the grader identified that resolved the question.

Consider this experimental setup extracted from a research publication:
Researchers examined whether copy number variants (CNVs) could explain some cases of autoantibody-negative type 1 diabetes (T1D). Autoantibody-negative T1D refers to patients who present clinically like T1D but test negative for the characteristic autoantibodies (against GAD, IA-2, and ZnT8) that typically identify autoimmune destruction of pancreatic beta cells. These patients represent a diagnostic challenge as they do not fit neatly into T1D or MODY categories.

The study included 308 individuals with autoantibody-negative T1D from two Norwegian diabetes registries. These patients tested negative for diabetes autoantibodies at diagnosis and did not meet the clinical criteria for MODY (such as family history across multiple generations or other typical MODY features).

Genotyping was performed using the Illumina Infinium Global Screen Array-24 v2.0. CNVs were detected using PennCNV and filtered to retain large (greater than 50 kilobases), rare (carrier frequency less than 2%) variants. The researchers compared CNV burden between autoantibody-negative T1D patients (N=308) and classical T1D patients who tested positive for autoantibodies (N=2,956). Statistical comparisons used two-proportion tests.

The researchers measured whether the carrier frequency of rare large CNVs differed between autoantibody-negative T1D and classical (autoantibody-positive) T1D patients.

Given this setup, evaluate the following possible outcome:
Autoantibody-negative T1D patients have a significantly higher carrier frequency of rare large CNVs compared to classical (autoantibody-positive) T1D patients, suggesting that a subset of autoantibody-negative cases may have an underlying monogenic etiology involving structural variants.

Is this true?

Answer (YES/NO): NO